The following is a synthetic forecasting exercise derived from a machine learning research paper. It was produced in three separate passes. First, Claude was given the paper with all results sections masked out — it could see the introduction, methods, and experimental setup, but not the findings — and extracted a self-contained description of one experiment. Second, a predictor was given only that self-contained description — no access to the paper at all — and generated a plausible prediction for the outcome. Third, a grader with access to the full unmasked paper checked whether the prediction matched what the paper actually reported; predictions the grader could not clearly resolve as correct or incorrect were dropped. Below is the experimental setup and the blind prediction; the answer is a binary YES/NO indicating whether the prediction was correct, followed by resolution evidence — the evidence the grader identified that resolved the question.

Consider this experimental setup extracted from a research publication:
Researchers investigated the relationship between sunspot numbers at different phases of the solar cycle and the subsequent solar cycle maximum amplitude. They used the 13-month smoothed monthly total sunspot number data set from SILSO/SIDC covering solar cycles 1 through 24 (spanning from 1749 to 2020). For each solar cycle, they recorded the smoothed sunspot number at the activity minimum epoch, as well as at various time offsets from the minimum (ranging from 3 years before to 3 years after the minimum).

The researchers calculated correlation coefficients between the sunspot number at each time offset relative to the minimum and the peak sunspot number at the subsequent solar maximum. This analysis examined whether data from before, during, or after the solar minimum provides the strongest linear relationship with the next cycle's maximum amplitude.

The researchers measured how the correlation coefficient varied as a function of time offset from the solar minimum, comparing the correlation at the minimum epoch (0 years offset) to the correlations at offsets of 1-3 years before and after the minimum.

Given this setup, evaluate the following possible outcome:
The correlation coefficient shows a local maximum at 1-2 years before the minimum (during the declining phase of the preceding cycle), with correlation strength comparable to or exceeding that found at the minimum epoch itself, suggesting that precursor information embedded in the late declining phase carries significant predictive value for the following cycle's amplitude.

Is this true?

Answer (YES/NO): NO